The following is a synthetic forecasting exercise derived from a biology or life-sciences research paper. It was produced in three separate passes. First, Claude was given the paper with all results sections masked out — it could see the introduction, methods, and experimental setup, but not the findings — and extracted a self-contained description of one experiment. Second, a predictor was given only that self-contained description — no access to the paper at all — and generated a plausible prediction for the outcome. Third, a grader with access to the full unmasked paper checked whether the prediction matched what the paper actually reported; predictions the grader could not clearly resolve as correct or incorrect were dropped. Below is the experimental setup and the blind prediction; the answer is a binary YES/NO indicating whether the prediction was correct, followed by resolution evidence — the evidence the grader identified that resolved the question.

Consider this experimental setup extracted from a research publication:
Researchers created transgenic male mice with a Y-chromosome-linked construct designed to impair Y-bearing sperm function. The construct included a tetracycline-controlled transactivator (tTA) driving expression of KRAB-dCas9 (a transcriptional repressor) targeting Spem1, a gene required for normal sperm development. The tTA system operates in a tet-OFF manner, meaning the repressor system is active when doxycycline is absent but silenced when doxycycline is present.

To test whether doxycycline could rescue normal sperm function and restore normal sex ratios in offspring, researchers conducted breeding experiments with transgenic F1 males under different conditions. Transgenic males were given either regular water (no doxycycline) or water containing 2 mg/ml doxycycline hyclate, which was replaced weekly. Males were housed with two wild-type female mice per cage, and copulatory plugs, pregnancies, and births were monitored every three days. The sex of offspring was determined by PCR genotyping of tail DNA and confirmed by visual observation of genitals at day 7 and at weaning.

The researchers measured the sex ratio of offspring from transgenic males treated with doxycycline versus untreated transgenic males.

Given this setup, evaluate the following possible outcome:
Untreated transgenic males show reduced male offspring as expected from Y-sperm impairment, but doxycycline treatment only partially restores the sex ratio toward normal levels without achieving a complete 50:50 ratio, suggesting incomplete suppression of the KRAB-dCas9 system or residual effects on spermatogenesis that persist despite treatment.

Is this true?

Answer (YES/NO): NO